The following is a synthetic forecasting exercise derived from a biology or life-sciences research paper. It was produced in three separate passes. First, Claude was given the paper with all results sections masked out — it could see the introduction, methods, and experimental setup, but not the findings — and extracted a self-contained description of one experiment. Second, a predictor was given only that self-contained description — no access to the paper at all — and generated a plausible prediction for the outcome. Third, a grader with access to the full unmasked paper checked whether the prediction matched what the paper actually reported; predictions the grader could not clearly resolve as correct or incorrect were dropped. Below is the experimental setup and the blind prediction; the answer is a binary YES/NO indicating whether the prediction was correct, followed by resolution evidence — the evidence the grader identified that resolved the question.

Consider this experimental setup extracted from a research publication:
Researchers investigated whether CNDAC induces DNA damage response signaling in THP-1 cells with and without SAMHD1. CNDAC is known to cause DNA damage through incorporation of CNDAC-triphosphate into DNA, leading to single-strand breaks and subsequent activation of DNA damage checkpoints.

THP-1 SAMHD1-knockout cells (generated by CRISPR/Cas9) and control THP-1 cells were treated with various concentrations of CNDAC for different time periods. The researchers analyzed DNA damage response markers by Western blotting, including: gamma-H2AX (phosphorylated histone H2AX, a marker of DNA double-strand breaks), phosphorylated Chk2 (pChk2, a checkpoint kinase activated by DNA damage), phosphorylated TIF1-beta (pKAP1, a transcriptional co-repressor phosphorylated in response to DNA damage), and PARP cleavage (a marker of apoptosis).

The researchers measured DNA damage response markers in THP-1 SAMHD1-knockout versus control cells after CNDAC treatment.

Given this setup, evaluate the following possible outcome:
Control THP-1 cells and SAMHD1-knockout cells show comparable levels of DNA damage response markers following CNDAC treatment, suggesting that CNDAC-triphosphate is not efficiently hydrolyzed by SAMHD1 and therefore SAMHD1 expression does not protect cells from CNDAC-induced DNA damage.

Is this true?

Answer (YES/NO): NO